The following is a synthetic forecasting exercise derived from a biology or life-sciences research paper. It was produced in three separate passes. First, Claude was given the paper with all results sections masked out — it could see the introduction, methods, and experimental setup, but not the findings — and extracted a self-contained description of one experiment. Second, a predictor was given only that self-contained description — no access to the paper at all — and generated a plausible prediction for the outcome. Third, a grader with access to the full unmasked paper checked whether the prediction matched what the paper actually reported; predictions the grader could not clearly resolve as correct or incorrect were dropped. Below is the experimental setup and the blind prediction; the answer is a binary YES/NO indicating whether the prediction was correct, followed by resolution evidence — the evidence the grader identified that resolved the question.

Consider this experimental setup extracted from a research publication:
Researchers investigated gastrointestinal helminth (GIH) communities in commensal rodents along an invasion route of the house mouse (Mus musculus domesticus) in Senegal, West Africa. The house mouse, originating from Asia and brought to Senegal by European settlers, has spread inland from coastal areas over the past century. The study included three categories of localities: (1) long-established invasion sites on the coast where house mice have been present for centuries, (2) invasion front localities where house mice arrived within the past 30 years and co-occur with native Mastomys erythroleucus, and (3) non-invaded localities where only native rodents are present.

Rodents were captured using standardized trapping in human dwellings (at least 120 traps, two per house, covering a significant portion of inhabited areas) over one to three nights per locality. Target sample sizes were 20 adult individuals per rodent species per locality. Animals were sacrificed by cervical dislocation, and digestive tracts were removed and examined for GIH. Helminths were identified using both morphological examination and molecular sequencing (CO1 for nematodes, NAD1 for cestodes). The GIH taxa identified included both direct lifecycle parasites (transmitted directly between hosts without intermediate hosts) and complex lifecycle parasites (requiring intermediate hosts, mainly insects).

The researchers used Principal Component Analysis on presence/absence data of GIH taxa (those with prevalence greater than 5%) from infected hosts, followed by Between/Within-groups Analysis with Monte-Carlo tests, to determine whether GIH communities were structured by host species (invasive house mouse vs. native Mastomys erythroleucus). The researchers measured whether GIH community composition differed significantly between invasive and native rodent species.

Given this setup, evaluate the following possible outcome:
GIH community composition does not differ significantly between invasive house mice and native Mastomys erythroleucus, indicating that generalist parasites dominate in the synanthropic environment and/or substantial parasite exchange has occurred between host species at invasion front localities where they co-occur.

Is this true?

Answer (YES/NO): NO